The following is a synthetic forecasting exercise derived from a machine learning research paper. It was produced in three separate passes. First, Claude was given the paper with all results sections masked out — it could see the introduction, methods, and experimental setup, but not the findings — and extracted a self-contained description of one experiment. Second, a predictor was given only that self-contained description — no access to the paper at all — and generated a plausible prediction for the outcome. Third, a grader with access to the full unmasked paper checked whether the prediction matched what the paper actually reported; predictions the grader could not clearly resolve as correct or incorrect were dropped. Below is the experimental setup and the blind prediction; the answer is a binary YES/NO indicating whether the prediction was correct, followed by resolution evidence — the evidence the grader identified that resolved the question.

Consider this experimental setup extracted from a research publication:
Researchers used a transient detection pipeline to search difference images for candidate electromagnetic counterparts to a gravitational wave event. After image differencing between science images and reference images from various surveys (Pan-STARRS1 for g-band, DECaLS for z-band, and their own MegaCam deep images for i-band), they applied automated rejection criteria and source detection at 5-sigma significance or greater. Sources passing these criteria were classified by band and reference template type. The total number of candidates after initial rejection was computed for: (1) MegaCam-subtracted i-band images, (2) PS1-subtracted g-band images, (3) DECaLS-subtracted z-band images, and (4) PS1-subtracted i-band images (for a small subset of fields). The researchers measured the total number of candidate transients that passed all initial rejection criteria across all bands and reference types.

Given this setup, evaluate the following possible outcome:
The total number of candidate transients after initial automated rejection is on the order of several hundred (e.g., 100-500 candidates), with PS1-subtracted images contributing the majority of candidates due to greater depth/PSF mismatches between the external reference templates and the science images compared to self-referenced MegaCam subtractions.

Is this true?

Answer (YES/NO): NO